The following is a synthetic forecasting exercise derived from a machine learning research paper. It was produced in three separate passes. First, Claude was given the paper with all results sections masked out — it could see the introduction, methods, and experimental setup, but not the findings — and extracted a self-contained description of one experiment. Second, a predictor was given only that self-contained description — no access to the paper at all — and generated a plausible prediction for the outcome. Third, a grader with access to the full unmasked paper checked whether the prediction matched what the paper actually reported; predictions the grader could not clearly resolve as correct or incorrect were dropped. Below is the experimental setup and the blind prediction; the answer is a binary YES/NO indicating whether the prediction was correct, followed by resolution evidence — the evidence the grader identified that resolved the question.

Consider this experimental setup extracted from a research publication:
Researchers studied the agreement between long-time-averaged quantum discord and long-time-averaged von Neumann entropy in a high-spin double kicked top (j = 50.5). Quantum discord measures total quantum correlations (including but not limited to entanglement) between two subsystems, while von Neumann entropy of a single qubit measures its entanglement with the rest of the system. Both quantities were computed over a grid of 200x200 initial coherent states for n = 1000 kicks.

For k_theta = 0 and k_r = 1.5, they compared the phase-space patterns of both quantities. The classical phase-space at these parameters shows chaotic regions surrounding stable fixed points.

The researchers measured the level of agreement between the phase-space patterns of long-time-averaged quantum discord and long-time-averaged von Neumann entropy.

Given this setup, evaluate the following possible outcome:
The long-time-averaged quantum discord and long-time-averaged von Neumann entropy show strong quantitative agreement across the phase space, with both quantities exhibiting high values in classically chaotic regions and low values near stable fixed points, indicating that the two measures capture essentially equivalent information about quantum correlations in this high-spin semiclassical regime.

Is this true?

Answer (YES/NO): NO